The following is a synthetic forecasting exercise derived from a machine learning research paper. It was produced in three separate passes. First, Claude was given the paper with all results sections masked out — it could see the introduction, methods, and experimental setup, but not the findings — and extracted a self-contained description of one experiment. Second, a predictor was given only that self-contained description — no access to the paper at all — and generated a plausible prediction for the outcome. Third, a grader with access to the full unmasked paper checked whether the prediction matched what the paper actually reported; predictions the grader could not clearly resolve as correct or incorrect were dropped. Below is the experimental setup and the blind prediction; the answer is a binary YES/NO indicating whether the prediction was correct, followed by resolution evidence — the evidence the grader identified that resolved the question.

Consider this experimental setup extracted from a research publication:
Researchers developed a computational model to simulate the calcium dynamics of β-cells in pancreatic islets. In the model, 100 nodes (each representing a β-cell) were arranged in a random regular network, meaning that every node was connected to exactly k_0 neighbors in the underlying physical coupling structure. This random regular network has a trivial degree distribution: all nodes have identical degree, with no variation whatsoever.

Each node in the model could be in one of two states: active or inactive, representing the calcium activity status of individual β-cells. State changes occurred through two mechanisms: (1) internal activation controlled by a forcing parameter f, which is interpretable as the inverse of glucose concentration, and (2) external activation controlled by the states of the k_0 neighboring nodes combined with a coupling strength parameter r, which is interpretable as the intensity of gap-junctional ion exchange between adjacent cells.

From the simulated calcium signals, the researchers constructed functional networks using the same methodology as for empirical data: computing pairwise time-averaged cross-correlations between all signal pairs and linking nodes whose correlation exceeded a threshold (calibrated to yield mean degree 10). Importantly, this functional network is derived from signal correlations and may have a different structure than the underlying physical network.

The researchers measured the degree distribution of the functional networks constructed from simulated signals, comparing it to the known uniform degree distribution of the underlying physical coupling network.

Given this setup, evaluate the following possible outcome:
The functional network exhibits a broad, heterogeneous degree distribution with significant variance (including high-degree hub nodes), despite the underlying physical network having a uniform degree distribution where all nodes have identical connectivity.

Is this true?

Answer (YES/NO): YES